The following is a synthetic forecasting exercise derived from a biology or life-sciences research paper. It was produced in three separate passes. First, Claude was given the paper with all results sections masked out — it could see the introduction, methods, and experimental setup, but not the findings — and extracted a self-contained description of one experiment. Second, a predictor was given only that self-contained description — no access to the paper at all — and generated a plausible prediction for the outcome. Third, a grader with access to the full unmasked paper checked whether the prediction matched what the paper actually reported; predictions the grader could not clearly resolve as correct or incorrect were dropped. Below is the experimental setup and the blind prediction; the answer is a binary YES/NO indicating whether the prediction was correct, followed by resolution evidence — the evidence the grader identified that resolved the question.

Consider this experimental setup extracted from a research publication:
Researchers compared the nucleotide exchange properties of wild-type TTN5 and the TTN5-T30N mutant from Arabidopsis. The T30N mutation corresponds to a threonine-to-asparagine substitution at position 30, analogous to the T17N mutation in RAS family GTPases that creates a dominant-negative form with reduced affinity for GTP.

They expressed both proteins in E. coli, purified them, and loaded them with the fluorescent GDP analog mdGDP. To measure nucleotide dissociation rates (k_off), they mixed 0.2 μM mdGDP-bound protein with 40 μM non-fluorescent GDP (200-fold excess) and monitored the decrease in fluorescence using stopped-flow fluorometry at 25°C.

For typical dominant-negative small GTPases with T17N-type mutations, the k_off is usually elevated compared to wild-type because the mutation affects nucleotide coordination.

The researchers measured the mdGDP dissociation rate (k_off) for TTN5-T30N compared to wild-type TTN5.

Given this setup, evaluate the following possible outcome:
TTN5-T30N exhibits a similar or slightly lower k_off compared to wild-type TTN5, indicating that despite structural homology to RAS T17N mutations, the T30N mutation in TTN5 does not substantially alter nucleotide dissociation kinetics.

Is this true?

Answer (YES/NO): NO